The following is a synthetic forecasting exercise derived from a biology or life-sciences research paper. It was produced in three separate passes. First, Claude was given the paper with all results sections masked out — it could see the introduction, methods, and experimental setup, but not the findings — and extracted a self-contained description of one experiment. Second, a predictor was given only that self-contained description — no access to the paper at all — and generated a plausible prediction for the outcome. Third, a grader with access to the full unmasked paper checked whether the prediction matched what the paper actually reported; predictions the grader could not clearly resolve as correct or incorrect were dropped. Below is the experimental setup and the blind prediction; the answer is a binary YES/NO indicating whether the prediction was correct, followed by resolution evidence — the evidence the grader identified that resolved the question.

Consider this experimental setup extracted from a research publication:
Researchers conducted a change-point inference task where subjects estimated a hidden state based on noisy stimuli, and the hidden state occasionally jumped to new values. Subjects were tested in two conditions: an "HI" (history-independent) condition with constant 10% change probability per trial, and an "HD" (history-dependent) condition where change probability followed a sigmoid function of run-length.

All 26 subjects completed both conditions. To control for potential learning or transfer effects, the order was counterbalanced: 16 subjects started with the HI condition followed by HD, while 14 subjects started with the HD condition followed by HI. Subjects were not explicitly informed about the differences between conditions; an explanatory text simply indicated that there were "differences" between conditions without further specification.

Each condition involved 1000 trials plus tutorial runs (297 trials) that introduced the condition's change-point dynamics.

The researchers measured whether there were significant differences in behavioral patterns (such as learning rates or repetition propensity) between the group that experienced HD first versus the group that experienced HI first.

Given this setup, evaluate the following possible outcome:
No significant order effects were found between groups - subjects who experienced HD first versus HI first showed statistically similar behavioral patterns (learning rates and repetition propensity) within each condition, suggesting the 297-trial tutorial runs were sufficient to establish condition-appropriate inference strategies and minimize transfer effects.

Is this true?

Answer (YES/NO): YES